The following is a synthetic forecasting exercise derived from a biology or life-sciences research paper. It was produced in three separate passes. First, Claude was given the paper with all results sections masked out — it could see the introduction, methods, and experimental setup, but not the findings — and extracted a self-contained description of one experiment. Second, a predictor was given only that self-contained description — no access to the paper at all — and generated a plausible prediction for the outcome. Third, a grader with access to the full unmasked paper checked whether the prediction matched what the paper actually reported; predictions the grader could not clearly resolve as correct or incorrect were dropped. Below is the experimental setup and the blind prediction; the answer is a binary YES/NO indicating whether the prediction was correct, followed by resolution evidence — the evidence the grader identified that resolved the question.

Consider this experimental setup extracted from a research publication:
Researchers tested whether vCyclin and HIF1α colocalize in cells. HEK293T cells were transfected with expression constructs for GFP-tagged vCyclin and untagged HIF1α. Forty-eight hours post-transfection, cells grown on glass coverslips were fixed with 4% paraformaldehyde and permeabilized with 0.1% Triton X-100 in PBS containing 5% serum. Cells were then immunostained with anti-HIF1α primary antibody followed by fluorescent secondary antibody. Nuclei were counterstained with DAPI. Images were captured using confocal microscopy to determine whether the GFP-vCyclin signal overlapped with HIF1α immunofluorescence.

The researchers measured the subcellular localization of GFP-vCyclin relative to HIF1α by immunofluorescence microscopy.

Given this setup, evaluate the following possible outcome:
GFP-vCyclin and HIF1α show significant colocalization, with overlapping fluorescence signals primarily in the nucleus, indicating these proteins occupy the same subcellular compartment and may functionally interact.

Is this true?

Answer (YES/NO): NO